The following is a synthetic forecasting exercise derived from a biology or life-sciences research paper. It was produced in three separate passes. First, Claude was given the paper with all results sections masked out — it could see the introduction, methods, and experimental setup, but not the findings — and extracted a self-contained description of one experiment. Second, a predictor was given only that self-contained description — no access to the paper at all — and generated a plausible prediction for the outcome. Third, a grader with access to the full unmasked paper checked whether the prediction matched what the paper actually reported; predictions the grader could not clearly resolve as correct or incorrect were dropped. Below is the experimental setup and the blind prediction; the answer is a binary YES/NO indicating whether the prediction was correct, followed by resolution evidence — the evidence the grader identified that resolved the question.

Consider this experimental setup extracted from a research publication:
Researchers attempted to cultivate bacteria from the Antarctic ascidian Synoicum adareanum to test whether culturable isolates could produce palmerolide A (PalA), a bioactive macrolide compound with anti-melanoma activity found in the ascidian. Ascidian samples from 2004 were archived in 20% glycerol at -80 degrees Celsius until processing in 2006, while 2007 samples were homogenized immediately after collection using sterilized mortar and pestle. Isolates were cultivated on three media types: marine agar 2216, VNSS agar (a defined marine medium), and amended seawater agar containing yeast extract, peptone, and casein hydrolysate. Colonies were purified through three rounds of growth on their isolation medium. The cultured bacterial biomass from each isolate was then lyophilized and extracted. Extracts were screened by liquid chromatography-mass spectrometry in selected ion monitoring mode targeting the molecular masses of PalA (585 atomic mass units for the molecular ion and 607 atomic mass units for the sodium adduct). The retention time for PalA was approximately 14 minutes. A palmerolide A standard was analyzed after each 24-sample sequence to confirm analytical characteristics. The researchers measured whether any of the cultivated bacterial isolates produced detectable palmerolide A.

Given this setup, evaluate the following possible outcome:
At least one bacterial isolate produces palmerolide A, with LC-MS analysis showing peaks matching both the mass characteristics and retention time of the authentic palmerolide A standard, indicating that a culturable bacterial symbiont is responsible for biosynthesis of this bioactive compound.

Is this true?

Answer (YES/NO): NO